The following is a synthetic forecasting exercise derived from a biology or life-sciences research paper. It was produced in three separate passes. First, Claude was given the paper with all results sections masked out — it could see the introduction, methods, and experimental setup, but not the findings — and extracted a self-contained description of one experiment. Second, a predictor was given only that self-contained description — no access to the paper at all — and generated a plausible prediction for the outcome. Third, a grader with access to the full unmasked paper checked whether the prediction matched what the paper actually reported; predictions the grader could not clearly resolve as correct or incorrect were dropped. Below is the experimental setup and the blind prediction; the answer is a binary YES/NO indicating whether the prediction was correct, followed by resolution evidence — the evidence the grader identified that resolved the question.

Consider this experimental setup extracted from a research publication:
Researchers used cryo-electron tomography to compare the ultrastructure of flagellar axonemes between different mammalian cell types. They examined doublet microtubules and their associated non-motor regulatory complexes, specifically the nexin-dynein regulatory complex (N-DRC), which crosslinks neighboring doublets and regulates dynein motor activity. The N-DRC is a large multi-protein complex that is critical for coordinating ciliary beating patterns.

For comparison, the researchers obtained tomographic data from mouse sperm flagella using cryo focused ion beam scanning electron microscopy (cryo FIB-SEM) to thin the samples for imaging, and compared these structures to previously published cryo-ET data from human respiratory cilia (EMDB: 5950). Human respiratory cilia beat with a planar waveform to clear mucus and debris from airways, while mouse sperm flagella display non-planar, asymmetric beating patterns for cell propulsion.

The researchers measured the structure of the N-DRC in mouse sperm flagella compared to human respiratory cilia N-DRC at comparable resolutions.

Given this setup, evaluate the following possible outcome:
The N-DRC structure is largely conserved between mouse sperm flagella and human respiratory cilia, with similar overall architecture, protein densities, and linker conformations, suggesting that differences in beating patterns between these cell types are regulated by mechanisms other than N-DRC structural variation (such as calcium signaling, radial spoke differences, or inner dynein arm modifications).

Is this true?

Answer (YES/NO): NO